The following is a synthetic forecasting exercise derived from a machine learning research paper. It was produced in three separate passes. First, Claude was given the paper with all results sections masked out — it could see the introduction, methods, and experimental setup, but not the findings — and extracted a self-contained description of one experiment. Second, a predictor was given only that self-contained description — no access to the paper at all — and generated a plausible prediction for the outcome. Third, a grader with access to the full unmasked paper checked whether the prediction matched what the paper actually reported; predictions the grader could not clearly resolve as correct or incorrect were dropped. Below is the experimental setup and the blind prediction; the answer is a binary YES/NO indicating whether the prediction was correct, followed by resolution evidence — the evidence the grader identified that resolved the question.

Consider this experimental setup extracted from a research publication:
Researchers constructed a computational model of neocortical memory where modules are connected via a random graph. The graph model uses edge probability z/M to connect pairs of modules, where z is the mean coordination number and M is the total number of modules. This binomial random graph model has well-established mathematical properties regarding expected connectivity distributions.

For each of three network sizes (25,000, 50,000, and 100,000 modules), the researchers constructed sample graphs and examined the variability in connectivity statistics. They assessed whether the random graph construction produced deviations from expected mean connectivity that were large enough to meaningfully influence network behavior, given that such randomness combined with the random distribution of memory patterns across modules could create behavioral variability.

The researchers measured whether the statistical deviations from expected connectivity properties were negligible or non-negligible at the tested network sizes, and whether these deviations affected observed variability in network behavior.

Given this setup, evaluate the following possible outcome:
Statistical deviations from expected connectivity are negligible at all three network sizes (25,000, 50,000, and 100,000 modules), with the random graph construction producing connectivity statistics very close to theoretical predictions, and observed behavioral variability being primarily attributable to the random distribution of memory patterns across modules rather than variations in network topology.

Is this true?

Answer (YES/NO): NO